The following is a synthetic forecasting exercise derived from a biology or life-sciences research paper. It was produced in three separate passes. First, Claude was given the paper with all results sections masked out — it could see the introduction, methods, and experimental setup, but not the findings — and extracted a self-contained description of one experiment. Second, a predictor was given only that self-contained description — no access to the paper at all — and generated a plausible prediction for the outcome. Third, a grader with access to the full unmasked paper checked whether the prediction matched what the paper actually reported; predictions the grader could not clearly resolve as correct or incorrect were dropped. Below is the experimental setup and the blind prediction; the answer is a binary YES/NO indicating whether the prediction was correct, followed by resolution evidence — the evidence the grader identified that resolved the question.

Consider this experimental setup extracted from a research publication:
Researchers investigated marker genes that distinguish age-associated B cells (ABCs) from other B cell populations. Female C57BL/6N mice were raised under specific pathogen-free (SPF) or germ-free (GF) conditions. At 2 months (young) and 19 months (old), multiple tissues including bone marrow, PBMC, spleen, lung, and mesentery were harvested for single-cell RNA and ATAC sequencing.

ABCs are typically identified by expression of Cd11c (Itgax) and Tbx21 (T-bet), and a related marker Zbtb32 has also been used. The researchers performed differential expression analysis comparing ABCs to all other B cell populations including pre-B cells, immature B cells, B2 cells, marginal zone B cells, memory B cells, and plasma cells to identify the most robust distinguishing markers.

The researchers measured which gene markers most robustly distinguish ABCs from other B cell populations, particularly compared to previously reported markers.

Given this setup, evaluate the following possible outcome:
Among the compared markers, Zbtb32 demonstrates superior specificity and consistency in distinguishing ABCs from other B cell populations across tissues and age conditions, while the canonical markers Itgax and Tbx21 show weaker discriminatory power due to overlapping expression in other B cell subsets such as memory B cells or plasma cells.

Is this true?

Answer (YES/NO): NO